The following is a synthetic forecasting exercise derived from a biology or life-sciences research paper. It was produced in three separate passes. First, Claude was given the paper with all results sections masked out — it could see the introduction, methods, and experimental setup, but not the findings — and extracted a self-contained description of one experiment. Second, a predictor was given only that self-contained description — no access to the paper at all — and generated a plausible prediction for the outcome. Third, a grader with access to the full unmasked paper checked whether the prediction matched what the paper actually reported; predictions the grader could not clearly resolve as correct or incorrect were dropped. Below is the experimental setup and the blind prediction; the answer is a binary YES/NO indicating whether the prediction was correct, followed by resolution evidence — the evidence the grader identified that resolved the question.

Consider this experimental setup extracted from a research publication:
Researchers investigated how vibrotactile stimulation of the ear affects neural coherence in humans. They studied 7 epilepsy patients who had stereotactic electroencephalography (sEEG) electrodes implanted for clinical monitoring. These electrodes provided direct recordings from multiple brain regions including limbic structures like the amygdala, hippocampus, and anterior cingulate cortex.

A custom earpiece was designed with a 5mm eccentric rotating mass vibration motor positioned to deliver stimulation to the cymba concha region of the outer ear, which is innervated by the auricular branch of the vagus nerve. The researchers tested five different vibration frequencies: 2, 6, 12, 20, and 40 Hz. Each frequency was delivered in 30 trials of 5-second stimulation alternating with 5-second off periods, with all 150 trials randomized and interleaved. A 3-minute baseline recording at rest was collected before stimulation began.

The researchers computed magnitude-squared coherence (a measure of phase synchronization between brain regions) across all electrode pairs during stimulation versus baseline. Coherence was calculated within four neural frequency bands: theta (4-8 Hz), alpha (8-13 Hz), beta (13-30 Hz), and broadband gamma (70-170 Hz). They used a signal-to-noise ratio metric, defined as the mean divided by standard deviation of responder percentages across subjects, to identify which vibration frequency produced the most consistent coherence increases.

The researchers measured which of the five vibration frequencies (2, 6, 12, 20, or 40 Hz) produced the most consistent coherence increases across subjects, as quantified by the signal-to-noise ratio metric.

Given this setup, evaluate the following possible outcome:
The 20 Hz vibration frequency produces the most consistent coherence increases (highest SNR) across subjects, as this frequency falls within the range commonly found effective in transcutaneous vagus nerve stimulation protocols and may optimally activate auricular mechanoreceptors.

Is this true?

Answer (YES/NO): YES